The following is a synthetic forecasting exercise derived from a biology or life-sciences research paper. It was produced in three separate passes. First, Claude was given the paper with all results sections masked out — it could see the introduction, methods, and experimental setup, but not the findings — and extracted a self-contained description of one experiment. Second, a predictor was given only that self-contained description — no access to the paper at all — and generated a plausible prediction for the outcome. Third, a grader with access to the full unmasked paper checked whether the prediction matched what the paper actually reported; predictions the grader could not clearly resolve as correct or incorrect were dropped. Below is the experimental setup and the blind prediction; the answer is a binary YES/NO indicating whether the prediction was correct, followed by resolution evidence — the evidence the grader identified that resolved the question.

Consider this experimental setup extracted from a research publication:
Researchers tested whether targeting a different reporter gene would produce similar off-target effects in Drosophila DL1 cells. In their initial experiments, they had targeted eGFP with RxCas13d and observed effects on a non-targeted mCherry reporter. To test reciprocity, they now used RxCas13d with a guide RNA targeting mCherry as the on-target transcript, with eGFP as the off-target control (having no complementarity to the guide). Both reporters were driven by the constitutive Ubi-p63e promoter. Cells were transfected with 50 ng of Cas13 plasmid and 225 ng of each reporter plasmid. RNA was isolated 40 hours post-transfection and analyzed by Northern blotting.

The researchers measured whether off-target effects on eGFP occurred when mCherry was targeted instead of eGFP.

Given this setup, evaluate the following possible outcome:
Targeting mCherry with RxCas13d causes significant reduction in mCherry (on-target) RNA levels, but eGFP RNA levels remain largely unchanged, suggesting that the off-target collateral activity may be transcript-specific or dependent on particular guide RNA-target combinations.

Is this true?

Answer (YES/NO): NO